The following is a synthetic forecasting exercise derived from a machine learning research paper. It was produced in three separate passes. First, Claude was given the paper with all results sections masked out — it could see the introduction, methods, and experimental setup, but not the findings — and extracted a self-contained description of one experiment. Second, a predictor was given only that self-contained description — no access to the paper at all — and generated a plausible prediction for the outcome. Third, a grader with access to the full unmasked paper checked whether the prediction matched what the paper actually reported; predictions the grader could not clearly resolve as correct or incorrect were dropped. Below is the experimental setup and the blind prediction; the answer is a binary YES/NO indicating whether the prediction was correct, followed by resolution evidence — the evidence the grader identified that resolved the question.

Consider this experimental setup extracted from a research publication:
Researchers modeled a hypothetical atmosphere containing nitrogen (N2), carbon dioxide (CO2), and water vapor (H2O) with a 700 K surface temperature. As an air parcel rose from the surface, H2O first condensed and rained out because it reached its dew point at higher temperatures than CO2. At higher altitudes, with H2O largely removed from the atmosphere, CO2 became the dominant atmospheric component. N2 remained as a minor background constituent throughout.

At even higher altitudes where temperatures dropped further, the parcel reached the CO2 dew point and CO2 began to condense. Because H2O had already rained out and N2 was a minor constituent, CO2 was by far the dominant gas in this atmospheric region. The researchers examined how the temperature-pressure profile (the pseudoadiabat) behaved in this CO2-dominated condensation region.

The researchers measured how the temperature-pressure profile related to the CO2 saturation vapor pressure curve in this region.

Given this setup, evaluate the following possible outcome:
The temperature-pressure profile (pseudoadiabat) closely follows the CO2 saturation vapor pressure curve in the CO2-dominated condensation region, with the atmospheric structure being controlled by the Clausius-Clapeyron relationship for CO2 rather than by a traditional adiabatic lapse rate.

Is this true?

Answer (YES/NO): YES